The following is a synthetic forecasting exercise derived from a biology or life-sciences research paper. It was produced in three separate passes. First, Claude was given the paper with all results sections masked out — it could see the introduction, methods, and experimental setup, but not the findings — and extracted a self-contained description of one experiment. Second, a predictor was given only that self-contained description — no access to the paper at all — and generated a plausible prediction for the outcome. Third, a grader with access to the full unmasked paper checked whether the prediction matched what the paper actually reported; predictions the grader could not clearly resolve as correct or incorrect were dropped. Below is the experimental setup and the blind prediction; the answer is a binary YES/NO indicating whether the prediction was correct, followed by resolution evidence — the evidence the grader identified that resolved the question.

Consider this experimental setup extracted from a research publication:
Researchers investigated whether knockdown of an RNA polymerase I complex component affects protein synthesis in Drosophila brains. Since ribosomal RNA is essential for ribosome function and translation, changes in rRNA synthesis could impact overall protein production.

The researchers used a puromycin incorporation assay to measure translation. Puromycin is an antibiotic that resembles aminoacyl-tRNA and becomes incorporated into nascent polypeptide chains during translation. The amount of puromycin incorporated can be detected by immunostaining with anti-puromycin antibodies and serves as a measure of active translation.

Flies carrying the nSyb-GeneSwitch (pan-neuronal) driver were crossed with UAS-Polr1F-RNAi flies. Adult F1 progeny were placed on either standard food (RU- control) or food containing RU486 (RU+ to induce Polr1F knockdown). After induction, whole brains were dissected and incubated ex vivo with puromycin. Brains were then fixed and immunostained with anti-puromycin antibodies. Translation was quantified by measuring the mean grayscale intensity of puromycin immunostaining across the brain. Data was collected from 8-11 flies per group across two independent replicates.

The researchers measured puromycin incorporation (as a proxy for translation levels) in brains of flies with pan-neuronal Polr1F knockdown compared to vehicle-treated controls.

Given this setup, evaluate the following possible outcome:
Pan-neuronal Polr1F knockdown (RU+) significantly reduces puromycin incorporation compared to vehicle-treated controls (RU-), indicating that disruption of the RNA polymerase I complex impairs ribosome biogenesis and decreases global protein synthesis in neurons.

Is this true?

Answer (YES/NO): NO